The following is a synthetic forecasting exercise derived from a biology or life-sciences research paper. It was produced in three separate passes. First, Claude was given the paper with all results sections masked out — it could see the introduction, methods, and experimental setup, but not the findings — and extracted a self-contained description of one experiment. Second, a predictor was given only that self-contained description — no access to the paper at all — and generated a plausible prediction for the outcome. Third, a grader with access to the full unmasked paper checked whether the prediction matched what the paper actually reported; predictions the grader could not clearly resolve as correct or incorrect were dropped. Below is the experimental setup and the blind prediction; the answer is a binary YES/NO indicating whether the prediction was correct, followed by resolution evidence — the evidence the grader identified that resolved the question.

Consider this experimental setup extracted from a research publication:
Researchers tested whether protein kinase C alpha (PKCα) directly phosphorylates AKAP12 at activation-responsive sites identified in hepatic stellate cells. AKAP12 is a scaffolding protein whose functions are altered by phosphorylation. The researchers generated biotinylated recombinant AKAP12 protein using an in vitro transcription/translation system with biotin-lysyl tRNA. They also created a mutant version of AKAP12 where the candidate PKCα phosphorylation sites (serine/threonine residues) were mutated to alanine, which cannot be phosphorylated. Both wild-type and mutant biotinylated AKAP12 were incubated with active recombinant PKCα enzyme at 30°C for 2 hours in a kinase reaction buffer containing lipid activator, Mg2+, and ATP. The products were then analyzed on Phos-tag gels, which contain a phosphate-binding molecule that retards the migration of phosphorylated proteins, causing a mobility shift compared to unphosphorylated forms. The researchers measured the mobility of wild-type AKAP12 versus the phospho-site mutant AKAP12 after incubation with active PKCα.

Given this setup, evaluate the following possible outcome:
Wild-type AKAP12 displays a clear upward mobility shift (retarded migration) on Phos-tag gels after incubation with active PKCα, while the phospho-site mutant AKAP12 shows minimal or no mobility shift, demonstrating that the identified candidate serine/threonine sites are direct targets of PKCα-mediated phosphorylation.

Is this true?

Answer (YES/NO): YES